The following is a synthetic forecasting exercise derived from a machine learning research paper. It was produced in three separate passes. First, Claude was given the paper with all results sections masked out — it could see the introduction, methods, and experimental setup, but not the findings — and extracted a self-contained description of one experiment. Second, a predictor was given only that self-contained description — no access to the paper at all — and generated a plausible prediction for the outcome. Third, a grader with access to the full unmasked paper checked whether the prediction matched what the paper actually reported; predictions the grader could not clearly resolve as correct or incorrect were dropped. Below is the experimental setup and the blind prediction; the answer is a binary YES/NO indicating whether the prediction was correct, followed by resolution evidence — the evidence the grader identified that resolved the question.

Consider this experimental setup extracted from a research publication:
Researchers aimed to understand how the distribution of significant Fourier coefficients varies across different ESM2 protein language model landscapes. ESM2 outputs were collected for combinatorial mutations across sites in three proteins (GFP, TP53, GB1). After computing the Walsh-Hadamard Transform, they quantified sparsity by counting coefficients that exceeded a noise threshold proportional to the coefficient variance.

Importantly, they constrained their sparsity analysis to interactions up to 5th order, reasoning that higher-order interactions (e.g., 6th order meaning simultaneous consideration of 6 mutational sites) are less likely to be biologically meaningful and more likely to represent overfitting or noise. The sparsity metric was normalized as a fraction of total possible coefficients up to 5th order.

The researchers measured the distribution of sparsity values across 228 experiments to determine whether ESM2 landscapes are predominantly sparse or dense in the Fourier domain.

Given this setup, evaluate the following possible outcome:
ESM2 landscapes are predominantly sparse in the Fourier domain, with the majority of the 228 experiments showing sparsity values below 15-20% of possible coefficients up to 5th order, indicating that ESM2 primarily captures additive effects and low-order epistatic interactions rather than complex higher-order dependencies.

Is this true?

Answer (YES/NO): NO